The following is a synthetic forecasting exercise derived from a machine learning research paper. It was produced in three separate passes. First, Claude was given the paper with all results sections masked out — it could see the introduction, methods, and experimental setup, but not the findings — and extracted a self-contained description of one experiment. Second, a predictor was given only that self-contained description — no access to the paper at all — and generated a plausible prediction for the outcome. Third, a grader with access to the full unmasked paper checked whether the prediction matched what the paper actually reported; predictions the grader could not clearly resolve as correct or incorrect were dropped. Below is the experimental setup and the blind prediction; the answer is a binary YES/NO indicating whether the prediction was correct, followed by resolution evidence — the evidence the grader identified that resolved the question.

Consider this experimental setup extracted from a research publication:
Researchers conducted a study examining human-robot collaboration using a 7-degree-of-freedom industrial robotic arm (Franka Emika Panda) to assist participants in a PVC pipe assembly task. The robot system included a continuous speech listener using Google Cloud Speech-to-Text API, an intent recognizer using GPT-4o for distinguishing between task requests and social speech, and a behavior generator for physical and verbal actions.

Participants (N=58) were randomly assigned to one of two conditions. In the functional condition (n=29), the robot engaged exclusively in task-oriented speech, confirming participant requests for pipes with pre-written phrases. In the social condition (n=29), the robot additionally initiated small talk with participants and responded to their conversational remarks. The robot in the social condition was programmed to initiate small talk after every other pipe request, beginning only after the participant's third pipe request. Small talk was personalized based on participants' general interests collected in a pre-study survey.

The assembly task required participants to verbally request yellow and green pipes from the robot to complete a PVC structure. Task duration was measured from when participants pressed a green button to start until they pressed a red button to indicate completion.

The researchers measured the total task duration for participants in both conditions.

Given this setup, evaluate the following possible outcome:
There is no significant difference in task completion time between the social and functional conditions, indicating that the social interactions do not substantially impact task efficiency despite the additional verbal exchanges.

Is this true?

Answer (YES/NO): NO